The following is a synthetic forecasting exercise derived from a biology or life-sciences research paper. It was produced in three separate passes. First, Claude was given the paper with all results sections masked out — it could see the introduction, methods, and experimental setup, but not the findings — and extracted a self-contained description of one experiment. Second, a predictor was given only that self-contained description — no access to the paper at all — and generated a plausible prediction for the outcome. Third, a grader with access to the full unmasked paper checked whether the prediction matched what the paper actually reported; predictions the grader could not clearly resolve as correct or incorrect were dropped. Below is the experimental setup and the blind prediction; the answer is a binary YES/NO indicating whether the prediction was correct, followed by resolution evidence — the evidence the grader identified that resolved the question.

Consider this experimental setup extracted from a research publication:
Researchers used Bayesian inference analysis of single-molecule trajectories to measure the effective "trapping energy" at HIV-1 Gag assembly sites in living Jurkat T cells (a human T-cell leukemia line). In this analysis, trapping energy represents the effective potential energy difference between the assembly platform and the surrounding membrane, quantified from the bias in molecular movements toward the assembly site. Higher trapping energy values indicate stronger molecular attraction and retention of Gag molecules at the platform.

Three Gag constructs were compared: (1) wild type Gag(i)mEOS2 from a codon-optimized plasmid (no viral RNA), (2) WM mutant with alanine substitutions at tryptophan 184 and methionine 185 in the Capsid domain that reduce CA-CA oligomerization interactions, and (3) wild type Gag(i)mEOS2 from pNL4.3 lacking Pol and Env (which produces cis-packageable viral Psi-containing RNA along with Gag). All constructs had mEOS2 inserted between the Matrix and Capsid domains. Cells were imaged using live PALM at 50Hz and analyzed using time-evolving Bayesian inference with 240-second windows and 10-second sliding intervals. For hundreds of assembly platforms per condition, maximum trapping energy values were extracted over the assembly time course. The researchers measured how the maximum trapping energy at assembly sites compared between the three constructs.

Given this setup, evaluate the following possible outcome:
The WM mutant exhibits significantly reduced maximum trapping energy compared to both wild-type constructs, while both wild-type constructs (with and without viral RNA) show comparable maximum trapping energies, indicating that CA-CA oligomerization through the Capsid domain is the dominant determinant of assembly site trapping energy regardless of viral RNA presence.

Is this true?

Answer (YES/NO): YES